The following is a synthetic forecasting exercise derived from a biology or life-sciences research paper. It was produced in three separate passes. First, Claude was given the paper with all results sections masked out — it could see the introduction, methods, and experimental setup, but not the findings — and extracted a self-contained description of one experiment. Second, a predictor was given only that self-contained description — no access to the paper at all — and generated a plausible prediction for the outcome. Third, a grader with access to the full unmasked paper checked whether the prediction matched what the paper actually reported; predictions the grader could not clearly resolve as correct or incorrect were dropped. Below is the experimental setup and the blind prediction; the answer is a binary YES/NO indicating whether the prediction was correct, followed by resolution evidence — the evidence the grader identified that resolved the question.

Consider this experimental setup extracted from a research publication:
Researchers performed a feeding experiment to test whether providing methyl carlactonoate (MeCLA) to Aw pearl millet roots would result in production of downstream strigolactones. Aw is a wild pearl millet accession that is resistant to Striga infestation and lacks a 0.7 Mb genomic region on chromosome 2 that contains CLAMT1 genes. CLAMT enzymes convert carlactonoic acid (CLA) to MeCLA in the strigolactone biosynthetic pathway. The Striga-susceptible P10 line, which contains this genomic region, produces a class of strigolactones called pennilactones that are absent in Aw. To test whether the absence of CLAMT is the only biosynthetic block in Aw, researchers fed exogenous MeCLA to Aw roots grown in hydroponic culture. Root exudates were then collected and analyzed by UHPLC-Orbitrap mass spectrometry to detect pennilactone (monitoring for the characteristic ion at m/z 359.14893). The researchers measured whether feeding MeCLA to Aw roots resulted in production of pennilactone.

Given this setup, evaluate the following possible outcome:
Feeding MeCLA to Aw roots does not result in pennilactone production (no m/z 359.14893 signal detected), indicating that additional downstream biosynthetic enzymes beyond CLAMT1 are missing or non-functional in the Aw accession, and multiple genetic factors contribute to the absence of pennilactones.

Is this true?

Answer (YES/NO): NO